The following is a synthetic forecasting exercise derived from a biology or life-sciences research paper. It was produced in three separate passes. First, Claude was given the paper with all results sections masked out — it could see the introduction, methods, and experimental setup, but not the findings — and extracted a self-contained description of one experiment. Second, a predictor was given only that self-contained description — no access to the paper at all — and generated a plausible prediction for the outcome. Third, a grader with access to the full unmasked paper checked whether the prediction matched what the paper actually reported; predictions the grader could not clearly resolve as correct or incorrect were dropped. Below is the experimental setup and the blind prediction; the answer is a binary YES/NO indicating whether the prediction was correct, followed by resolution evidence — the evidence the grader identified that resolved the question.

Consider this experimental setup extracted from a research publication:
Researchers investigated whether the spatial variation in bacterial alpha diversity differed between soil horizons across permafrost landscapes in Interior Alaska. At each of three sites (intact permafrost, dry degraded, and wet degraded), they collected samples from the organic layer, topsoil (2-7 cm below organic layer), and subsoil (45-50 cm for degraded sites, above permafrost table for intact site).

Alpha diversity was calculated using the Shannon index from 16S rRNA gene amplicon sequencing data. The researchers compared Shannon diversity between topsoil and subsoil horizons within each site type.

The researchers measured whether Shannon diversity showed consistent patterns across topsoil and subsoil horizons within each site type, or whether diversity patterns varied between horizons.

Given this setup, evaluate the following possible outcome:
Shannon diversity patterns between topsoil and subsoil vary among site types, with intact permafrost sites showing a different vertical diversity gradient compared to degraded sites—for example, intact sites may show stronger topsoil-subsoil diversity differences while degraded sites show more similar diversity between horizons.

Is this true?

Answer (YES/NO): NO